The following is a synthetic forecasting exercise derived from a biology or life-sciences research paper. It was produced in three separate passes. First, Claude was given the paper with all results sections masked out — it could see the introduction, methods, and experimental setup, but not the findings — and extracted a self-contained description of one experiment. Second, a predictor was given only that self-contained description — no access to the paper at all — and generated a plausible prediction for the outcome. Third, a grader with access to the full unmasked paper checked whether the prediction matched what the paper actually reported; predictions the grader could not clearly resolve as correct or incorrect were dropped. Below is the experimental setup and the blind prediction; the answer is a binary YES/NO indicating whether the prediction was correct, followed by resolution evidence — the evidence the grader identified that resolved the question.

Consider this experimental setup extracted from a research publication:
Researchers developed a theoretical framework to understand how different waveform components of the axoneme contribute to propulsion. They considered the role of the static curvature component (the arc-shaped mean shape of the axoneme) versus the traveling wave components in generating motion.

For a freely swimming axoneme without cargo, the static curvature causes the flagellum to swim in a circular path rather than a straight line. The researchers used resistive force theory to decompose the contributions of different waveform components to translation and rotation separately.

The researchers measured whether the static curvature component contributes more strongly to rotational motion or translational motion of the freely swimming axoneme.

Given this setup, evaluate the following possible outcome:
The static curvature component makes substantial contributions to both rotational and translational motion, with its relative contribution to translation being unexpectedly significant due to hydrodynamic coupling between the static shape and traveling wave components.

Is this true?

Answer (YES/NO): NO